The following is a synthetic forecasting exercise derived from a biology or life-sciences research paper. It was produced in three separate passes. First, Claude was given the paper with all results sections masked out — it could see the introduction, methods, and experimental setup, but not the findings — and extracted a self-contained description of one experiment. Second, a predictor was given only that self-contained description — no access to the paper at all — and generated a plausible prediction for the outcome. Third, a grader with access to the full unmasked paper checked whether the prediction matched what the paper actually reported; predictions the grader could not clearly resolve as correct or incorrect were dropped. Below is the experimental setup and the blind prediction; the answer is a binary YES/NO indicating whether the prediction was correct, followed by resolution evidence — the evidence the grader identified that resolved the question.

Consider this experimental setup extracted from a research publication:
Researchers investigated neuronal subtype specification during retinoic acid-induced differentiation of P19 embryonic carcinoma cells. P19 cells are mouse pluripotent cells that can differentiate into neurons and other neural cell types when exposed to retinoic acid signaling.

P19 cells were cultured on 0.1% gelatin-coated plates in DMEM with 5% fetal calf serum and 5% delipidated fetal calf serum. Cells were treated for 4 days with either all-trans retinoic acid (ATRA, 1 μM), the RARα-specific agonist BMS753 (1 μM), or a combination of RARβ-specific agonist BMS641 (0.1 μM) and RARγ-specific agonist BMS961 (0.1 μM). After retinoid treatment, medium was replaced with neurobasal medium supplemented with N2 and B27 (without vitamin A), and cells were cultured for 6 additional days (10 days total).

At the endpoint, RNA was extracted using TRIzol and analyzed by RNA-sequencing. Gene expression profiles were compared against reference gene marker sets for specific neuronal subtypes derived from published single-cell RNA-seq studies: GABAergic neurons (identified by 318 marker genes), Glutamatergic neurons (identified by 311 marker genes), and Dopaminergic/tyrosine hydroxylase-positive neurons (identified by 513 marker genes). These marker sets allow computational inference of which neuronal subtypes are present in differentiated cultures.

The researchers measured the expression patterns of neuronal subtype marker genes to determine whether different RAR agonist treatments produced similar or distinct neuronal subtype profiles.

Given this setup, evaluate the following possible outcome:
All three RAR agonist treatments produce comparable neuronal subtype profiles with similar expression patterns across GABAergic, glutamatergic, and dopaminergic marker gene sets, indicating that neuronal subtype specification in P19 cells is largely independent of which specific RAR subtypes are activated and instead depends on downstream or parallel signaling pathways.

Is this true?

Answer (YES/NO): NO